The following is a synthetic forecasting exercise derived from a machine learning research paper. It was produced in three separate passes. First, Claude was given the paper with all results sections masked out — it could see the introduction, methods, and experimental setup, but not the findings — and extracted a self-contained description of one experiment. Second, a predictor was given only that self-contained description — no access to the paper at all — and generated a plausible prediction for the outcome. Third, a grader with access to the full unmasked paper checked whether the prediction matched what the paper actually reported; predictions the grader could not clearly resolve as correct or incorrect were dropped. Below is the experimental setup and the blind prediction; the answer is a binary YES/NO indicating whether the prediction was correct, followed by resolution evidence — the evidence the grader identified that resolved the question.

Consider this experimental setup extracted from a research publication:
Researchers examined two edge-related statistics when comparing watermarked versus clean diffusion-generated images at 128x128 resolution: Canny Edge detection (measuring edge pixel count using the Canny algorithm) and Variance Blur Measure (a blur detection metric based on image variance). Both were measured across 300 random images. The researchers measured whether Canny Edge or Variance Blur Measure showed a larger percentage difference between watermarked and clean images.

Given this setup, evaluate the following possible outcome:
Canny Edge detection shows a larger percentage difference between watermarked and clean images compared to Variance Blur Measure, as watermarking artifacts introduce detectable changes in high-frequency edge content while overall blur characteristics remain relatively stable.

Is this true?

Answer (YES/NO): NO